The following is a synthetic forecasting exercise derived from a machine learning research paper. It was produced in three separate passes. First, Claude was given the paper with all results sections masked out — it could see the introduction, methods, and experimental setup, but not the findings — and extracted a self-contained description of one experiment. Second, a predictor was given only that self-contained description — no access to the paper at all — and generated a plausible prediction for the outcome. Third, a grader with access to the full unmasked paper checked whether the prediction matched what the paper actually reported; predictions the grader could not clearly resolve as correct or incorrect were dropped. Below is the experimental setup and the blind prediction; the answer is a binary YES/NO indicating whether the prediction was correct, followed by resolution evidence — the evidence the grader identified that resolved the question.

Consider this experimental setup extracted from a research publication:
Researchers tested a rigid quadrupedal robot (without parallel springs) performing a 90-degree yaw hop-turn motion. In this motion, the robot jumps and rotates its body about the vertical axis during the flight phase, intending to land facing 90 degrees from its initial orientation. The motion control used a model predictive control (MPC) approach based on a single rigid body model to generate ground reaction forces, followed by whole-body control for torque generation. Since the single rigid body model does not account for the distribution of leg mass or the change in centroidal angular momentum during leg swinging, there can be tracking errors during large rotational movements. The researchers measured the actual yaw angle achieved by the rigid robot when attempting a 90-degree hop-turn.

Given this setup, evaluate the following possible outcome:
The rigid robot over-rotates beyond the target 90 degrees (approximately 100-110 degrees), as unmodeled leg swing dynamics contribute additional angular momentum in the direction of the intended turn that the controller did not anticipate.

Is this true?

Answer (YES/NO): NO